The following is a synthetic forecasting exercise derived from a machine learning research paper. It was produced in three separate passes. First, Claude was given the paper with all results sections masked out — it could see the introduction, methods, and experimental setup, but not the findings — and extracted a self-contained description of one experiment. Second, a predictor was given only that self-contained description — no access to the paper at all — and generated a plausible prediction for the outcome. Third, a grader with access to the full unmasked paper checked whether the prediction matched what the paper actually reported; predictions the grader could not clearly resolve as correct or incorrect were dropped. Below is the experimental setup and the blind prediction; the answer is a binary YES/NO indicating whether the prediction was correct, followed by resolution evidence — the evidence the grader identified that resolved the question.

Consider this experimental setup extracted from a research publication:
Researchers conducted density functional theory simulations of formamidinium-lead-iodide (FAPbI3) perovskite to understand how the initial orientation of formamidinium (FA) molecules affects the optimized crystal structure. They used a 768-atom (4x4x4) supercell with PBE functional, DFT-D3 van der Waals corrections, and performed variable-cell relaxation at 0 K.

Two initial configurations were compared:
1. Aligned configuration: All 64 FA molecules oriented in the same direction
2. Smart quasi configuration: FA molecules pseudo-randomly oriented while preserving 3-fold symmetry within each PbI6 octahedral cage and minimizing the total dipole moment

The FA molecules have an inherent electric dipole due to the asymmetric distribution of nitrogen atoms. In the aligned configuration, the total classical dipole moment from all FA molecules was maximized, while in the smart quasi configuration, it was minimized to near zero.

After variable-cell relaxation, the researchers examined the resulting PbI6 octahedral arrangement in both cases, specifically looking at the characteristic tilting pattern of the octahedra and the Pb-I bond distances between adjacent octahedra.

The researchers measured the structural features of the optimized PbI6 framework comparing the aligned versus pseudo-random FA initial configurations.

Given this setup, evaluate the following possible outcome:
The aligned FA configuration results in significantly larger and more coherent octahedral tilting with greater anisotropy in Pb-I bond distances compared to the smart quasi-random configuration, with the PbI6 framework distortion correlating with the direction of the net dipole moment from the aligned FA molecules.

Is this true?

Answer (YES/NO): NO